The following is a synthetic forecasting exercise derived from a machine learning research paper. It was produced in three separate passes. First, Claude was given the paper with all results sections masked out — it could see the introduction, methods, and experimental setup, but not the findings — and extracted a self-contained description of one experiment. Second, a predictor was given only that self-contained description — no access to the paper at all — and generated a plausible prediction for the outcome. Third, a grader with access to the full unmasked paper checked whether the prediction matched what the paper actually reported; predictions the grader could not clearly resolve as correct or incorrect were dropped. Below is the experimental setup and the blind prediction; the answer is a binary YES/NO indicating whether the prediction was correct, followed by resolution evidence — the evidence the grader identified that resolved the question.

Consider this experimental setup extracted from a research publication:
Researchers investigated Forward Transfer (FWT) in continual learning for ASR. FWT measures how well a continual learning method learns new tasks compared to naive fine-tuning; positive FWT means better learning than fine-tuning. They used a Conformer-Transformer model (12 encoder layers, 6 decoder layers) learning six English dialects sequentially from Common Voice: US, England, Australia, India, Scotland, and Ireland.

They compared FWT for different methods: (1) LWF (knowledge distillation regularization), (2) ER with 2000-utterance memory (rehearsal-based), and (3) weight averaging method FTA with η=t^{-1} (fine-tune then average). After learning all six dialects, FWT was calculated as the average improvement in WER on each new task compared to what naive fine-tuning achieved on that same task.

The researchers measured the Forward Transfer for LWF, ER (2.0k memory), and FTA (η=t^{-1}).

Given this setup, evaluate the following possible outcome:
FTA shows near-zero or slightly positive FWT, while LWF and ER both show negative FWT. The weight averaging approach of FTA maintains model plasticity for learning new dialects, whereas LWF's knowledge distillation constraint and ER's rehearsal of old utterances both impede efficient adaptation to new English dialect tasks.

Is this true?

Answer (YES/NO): NO